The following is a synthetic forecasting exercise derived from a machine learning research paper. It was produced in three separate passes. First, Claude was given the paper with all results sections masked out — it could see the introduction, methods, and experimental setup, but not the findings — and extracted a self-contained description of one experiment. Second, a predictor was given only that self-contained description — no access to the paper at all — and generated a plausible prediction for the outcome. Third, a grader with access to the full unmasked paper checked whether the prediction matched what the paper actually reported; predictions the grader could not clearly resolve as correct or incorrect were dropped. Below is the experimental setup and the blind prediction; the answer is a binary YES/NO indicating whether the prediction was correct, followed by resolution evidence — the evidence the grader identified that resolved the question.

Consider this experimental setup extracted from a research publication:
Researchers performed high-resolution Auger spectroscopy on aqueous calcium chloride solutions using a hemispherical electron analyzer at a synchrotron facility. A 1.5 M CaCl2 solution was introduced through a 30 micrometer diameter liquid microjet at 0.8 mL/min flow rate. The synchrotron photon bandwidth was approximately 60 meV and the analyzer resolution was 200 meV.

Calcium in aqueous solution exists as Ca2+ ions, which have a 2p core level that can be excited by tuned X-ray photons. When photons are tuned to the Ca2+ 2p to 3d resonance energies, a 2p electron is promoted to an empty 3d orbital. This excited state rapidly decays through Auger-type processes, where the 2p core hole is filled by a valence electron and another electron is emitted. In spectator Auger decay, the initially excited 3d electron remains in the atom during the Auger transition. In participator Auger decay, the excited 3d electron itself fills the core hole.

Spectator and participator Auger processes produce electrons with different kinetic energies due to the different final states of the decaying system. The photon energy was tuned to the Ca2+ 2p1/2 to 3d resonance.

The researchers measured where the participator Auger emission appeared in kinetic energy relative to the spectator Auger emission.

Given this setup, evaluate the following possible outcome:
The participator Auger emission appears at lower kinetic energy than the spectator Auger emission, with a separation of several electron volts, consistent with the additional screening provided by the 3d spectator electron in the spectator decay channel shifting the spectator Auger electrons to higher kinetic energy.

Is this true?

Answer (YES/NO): NO